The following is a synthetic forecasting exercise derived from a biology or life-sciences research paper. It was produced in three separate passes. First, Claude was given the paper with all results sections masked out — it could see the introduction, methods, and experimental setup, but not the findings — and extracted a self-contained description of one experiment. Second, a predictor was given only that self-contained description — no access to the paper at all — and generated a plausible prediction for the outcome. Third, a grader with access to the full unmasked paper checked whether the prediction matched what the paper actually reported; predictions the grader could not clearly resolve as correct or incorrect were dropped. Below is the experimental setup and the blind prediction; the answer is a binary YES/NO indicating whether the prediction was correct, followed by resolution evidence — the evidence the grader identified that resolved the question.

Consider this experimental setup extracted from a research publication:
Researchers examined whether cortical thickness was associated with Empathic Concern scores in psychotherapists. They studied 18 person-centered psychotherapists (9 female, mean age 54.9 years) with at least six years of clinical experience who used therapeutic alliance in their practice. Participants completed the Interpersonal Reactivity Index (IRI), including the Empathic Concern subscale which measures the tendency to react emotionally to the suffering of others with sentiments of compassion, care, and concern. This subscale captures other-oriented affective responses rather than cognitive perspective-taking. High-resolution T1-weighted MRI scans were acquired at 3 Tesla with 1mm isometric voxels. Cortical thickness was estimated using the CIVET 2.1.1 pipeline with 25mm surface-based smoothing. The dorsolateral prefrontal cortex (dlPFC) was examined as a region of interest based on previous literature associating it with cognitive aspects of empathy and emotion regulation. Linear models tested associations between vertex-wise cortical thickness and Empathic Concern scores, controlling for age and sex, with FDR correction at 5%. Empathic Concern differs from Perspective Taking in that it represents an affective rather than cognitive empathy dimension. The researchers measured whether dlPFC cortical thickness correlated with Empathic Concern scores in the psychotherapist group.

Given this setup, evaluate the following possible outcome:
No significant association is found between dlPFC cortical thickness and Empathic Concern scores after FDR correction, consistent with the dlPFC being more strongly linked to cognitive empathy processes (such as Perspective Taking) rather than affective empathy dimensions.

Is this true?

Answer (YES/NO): NO